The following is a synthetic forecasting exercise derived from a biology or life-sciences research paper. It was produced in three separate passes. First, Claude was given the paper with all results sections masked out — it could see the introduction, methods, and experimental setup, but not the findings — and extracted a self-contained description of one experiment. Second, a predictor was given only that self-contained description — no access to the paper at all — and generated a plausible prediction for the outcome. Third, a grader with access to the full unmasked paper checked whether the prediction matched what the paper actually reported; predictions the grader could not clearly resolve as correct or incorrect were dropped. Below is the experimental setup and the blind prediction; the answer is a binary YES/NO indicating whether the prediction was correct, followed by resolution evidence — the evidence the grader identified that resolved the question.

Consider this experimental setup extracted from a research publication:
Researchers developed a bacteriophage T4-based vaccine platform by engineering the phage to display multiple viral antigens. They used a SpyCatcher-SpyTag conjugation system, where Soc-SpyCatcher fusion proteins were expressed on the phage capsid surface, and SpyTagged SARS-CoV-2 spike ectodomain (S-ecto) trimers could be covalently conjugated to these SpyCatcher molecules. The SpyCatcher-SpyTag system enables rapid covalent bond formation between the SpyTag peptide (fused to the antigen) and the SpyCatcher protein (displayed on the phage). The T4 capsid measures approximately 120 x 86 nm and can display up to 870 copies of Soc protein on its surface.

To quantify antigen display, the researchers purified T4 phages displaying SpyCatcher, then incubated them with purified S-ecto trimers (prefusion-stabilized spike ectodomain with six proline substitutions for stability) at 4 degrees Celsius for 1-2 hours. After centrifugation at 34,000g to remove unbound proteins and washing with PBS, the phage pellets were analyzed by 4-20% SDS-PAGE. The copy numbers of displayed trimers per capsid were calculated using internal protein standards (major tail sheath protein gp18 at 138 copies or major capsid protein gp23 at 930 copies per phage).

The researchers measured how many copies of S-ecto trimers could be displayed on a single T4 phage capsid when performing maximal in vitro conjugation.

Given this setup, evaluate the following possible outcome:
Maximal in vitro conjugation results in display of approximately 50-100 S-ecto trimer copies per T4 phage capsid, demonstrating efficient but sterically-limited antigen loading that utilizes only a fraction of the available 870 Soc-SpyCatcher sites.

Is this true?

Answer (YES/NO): NO